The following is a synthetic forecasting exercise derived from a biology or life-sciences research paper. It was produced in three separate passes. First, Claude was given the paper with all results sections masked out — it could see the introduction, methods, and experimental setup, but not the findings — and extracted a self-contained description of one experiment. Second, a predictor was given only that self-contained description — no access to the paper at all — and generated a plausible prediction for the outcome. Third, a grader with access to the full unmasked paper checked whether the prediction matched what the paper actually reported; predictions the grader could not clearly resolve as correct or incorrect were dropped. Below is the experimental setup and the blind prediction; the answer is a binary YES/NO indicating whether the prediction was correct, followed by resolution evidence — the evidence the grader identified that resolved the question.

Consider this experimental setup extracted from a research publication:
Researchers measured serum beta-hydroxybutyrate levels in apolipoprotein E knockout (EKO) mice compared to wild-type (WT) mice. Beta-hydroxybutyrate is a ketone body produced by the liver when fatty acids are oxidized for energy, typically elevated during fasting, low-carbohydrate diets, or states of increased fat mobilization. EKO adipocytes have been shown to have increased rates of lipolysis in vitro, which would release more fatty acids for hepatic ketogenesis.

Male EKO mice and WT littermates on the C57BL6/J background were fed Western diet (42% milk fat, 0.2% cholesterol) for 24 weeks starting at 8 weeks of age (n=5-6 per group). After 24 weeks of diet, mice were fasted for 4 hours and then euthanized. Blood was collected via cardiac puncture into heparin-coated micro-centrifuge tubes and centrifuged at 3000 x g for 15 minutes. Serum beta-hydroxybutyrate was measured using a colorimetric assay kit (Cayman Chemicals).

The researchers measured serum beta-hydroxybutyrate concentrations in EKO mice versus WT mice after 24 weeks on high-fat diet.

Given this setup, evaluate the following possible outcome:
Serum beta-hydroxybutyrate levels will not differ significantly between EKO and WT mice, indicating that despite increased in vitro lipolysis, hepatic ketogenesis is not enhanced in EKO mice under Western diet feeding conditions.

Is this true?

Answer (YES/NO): NO